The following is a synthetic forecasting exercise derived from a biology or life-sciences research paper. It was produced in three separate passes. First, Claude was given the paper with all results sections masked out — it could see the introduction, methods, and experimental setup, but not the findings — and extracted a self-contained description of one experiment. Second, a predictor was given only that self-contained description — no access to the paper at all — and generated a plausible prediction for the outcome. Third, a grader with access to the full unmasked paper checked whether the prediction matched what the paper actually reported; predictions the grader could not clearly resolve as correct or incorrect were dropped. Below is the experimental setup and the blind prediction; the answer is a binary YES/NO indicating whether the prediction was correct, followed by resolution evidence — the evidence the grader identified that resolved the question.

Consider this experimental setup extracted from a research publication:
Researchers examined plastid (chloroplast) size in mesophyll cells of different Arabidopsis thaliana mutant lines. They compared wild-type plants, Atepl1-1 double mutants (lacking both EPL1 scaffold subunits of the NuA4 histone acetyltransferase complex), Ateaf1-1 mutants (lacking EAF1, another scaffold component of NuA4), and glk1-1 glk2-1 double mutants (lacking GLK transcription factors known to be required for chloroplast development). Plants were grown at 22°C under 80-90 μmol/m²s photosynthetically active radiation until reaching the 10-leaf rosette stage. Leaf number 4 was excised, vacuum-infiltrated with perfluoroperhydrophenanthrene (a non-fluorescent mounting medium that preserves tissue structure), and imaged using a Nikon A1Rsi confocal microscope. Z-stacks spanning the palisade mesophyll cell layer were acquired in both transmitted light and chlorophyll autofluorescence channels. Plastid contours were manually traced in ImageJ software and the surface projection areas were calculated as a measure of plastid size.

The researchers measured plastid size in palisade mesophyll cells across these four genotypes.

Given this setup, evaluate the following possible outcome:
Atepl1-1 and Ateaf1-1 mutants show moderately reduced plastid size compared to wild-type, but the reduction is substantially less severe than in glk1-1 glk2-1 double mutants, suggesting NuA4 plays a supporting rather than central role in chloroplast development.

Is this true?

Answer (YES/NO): NO